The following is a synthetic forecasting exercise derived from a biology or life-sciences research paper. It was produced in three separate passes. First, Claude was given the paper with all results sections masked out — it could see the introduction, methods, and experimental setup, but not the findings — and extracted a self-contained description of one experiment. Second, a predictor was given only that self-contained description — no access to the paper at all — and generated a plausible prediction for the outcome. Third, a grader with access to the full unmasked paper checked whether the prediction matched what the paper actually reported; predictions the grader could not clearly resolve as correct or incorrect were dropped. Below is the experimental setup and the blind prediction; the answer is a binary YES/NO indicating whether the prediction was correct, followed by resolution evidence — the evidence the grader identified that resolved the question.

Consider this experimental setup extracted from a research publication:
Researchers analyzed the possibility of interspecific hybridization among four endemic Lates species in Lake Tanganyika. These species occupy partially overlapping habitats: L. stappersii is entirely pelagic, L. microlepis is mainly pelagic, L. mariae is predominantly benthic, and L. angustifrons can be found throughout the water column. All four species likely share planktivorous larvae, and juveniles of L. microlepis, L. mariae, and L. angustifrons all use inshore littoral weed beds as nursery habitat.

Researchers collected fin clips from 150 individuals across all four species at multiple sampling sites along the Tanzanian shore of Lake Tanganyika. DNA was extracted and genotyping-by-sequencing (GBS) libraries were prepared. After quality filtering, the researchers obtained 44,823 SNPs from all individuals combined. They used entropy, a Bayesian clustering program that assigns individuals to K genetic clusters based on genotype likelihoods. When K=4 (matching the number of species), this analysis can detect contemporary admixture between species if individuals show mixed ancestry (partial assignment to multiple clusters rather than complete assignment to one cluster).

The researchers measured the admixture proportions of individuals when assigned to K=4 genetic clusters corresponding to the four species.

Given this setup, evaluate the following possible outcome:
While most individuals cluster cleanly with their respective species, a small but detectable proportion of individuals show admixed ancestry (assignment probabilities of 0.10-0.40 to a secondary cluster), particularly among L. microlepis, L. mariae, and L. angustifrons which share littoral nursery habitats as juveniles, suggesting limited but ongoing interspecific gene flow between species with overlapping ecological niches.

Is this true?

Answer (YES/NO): NO